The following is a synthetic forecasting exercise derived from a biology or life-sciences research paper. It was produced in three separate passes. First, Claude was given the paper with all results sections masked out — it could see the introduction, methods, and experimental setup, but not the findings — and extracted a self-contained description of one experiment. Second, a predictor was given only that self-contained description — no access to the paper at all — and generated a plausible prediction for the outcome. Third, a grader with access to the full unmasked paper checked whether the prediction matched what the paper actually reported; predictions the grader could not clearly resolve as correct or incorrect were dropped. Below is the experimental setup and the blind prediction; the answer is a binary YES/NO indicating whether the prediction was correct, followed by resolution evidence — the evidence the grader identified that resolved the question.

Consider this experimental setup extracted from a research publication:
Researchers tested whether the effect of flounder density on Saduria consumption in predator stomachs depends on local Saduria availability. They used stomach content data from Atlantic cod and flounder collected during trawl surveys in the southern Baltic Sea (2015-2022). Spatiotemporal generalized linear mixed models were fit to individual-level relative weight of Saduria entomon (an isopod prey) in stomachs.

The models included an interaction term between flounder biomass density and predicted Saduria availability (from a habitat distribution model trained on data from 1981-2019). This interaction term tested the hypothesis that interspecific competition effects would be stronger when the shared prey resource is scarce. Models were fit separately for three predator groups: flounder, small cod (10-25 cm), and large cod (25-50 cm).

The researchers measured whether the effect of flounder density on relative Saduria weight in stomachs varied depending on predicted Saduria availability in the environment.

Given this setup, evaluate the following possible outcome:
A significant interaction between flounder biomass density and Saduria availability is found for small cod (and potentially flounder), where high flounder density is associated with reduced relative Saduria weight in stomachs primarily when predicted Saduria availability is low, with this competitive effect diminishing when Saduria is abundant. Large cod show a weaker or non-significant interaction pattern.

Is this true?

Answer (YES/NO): NO